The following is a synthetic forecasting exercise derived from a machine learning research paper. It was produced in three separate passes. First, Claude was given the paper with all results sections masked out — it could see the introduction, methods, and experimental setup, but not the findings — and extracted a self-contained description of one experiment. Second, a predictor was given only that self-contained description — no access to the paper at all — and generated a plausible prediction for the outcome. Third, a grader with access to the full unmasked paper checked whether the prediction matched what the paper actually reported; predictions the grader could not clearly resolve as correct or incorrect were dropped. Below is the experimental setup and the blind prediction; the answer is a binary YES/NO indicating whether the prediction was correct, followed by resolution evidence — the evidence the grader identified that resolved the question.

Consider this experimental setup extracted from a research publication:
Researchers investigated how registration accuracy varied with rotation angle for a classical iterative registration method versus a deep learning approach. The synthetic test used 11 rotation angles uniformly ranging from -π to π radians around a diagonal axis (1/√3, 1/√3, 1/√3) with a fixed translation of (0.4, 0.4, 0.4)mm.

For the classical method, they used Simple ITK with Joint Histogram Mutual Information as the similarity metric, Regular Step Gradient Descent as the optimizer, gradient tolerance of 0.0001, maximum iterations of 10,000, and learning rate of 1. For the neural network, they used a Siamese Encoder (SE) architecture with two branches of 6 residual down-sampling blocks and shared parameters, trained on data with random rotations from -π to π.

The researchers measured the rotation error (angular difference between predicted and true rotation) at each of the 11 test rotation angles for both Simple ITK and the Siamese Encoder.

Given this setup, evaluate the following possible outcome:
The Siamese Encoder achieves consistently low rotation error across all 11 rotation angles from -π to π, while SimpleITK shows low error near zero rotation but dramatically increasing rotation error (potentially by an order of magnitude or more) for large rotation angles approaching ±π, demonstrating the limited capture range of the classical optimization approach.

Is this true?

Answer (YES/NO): NO